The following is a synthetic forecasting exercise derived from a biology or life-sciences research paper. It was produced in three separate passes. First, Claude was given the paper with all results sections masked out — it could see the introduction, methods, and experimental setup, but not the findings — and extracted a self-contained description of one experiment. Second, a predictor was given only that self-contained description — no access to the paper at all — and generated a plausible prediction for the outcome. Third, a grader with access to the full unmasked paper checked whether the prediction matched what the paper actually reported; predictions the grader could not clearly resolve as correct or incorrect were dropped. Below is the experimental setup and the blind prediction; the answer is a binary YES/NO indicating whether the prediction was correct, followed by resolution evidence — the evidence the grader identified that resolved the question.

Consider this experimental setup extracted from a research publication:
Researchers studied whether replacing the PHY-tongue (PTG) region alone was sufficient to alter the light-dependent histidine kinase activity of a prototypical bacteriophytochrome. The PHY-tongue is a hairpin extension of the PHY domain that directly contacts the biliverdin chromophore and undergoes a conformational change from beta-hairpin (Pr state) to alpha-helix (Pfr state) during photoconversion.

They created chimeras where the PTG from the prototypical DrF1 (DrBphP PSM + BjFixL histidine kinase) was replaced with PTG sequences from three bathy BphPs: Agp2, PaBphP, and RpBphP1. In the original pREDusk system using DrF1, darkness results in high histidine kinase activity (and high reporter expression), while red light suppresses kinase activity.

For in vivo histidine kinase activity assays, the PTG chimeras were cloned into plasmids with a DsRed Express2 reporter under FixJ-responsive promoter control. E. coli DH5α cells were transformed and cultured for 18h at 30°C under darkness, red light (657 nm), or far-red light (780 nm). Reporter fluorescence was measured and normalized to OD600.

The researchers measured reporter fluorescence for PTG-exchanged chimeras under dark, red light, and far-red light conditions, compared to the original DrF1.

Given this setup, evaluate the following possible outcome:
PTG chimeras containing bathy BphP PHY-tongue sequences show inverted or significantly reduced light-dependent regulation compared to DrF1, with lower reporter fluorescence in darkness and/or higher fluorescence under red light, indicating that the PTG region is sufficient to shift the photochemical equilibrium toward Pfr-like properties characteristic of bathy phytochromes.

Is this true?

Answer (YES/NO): NO